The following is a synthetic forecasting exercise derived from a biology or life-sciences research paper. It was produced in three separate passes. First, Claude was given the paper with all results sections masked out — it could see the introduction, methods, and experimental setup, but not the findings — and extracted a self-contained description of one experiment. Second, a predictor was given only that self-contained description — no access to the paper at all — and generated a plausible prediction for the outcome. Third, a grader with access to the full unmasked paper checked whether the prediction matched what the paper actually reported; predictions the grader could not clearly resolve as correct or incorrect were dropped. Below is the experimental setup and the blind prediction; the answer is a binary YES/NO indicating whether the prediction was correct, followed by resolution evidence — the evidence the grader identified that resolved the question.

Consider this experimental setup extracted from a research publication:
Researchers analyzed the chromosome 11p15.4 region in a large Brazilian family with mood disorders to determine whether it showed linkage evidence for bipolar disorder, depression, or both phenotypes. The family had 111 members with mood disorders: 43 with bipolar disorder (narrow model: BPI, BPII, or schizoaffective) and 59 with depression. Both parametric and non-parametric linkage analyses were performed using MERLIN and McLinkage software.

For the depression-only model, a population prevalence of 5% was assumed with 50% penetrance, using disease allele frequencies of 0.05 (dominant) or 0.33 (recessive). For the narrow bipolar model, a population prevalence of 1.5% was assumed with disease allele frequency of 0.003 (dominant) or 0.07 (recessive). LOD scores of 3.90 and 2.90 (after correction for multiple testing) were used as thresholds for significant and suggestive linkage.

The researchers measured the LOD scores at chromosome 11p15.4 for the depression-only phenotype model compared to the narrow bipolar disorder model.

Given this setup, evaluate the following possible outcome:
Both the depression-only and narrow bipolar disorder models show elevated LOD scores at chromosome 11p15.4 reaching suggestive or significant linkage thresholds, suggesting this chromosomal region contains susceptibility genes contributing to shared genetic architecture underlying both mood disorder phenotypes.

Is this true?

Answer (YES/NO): NO